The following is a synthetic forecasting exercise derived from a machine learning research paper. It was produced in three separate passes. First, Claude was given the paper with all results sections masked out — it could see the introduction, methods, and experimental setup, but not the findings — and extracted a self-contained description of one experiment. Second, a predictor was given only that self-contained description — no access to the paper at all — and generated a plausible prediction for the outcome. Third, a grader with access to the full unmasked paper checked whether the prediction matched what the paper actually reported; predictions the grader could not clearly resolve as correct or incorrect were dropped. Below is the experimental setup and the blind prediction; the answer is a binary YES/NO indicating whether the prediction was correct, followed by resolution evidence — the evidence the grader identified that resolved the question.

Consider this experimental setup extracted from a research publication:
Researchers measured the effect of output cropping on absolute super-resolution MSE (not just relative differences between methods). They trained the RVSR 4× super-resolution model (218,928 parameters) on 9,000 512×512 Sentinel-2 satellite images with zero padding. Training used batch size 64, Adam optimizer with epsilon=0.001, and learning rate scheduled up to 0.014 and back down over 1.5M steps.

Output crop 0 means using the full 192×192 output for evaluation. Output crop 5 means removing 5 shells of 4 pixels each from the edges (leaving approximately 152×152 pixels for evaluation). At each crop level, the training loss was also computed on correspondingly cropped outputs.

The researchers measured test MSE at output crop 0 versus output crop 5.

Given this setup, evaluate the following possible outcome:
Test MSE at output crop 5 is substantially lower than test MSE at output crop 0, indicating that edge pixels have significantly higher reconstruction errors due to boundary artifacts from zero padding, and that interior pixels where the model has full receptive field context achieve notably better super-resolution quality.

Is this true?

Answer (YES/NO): NO